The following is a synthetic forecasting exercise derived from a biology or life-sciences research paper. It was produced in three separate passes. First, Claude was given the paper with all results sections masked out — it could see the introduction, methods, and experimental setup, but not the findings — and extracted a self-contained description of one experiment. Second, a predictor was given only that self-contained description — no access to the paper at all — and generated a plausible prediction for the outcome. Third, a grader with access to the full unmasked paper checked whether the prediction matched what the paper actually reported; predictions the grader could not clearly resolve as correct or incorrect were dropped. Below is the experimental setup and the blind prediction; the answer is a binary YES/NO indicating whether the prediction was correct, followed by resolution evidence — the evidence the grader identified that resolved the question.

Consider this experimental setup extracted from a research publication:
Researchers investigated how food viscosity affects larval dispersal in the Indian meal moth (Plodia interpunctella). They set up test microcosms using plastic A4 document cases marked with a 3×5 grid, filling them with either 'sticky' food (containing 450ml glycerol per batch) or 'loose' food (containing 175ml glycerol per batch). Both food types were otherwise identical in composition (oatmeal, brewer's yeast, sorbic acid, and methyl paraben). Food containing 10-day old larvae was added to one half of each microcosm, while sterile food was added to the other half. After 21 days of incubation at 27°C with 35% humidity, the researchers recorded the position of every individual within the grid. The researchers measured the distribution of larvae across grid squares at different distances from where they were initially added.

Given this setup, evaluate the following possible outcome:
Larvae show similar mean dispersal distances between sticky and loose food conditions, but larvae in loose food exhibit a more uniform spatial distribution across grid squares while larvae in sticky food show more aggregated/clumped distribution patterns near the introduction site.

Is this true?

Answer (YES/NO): NO